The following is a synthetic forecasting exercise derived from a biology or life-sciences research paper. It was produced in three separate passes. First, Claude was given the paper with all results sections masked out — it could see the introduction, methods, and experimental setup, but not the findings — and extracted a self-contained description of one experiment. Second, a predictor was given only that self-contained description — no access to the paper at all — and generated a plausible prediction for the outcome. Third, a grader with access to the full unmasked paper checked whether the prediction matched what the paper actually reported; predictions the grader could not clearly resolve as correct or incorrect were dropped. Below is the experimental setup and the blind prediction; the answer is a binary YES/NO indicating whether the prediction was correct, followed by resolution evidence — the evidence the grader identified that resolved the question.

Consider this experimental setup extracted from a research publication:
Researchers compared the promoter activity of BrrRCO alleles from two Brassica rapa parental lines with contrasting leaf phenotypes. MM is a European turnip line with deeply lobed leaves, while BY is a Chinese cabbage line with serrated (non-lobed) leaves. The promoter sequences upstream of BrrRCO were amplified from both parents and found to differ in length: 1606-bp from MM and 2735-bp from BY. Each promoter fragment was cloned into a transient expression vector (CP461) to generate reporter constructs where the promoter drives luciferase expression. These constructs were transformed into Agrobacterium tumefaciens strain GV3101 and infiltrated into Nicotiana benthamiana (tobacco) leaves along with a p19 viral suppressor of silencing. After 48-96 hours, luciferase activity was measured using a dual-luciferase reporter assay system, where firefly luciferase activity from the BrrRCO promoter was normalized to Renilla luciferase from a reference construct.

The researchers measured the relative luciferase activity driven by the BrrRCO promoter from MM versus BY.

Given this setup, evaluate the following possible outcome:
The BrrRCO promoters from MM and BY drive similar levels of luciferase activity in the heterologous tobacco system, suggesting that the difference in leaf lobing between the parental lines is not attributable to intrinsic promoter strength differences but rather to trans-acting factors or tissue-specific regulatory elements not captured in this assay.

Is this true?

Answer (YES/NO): NO